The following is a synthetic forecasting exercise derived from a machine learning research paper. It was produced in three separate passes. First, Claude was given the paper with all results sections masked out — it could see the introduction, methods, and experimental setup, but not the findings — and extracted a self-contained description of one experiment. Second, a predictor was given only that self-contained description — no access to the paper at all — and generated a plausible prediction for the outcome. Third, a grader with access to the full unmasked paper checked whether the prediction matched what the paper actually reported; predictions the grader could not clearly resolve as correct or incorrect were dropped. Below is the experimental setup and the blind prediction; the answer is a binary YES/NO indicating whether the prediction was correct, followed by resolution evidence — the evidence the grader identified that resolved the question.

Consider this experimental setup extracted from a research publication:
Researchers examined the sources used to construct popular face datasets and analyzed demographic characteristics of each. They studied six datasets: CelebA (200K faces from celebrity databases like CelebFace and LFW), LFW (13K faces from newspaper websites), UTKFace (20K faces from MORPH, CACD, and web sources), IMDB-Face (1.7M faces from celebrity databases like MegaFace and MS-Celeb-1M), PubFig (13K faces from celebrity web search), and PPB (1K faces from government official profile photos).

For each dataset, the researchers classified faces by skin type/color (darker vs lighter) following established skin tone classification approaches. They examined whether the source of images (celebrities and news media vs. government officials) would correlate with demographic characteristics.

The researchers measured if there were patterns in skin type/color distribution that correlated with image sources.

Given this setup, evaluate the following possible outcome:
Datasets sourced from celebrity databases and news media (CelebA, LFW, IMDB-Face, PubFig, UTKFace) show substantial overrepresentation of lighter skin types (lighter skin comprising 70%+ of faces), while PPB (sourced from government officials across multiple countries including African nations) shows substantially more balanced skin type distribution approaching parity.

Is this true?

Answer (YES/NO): NO